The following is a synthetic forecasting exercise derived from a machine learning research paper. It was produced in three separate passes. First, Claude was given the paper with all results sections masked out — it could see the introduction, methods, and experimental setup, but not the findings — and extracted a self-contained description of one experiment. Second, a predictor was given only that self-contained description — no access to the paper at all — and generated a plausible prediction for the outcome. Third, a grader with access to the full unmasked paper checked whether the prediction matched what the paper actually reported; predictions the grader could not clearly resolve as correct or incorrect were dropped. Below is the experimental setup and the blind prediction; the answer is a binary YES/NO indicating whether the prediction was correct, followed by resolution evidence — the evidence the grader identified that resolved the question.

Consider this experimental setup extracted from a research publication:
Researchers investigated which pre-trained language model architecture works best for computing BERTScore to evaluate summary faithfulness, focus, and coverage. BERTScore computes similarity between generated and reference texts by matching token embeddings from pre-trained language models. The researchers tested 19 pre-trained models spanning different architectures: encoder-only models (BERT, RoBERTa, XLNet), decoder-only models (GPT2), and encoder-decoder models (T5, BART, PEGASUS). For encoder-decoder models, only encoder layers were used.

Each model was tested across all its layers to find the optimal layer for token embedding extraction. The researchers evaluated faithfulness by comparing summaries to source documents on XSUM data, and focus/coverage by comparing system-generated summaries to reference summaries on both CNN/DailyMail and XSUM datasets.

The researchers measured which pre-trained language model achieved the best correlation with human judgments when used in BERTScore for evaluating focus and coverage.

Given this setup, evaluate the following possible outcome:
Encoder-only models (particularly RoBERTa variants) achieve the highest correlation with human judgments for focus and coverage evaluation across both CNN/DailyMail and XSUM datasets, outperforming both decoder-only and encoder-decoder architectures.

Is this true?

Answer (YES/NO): NO